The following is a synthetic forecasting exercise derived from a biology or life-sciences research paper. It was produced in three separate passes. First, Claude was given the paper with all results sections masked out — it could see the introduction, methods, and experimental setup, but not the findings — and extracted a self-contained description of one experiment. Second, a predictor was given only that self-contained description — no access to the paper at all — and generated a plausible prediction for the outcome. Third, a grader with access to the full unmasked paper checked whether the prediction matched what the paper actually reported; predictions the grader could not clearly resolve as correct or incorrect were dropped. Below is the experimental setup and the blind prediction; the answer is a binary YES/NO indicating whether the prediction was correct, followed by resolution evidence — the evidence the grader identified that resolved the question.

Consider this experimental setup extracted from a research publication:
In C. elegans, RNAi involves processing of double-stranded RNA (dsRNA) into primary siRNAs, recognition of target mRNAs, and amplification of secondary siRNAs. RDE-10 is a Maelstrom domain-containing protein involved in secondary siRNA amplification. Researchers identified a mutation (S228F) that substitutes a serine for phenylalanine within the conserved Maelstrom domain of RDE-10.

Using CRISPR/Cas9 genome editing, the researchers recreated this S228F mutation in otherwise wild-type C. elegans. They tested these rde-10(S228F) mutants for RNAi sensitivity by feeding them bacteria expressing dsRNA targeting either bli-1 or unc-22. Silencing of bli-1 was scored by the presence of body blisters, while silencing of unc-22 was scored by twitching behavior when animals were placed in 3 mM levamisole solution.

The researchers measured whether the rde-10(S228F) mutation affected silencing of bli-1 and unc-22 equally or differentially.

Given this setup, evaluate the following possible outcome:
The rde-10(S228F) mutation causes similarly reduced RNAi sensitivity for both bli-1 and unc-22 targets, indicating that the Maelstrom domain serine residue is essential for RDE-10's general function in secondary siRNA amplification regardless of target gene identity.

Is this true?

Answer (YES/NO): NO